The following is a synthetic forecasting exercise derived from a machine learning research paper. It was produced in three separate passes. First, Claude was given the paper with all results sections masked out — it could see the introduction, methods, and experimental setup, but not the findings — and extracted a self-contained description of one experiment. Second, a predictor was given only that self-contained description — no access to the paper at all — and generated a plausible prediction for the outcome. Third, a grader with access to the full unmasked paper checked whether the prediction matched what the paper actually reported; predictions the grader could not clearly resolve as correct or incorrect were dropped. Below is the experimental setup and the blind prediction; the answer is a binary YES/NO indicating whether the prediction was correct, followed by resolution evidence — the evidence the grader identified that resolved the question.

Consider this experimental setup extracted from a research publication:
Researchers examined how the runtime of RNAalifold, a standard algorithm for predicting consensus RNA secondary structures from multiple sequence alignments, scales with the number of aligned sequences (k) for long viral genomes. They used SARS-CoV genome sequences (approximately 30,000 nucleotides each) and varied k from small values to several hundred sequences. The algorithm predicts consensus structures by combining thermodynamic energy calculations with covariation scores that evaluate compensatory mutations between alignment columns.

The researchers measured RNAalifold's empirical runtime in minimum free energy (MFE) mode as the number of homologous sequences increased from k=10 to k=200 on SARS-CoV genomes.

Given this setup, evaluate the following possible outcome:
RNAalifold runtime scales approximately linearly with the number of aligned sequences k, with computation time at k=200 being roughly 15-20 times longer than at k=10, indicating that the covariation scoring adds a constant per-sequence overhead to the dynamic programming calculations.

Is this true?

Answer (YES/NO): NO